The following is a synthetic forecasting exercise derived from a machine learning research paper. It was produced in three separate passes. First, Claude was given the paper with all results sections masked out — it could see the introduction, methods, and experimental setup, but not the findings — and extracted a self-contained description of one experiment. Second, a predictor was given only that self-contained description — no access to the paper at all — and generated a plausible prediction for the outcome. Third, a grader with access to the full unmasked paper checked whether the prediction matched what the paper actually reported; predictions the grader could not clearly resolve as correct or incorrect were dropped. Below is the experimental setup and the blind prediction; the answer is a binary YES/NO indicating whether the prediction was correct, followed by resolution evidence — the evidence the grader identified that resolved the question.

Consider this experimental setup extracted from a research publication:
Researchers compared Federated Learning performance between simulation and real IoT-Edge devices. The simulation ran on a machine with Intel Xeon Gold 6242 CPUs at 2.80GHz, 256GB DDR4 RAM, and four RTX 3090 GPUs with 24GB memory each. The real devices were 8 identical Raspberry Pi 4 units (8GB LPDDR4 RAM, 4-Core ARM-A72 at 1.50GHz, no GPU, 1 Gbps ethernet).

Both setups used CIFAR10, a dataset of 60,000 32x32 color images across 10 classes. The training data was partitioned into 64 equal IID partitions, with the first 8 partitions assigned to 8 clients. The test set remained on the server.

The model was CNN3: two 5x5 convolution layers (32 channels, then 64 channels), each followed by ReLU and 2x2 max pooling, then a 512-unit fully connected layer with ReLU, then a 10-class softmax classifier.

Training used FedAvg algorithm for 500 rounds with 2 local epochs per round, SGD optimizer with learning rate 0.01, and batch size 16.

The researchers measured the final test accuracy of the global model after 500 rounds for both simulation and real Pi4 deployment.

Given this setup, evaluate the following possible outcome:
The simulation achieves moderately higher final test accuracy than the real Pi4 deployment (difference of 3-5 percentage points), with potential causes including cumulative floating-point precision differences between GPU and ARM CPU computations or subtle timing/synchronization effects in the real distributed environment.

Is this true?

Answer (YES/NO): NO